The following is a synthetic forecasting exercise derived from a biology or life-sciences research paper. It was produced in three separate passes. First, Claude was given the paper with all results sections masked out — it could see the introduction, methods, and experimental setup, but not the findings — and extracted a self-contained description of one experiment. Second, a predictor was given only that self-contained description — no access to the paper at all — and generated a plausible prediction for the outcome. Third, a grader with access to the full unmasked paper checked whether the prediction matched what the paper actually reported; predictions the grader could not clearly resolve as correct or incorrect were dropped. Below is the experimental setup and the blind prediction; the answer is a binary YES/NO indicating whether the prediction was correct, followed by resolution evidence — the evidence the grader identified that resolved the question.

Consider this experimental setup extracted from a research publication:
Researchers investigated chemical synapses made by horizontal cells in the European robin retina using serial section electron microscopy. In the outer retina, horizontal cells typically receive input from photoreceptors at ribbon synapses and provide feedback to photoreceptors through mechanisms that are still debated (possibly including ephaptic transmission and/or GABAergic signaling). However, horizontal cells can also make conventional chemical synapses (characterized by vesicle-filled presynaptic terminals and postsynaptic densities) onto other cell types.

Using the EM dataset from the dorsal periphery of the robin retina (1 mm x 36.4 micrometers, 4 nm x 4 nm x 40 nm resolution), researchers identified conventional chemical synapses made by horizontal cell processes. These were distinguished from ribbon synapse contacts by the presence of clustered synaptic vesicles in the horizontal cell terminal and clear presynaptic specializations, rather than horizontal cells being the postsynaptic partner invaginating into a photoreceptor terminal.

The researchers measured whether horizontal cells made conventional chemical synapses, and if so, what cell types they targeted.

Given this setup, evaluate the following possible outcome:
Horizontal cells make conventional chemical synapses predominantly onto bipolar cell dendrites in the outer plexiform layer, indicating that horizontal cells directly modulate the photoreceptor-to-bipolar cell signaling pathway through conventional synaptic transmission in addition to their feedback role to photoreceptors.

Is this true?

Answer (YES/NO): YES